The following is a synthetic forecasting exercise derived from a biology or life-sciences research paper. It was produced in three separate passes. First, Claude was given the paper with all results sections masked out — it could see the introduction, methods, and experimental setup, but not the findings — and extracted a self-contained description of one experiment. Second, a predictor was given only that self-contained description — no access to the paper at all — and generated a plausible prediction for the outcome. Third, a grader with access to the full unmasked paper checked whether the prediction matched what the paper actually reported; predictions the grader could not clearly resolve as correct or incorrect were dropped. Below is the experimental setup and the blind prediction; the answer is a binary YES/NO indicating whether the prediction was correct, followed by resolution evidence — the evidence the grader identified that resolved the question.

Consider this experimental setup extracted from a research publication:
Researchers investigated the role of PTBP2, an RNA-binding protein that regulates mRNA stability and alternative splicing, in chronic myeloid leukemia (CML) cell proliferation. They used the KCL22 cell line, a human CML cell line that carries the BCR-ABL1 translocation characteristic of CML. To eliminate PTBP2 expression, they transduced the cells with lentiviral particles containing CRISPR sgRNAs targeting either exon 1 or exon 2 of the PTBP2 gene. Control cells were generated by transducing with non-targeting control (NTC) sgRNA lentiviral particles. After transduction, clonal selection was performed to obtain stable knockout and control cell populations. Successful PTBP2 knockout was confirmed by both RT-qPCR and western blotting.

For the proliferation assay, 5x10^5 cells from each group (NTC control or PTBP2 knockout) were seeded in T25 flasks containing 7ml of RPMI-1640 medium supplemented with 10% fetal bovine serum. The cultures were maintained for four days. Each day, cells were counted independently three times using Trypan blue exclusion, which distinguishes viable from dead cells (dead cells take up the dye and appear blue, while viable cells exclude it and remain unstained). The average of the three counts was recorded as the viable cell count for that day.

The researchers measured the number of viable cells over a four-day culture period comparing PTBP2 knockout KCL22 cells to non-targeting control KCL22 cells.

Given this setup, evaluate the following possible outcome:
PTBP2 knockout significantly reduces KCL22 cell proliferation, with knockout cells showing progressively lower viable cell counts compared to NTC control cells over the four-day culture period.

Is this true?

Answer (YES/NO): YES